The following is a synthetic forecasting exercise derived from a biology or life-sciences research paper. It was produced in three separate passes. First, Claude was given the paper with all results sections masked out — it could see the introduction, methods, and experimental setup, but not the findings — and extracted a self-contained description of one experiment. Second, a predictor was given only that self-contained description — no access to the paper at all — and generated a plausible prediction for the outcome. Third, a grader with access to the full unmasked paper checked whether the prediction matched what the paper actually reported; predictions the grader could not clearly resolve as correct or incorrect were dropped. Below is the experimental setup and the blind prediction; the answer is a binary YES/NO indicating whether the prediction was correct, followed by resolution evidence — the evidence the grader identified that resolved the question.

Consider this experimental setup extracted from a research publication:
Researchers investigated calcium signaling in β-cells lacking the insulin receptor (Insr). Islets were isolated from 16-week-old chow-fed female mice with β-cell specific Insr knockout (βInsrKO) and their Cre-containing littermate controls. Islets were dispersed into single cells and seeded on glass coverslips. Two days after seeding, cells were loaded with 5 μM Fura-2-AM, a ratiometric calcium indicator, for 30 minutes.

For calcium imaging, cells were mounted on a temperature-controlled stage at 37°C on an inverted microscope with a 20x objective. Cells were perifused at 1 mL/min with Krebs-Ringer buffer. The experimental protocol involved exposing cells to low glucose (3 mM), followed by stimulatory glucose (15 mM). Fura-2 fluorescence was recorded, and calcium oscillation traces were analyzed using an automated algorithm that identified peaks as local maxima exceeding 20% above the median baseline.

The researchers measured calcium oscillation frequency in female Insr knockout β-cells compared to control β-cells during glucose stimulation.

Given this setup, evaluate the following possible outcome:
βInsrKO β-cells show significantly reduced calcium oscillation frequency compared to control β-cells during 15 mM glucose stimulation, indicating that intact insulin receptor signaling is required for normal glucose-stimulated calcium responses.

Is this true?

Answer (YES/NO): NO